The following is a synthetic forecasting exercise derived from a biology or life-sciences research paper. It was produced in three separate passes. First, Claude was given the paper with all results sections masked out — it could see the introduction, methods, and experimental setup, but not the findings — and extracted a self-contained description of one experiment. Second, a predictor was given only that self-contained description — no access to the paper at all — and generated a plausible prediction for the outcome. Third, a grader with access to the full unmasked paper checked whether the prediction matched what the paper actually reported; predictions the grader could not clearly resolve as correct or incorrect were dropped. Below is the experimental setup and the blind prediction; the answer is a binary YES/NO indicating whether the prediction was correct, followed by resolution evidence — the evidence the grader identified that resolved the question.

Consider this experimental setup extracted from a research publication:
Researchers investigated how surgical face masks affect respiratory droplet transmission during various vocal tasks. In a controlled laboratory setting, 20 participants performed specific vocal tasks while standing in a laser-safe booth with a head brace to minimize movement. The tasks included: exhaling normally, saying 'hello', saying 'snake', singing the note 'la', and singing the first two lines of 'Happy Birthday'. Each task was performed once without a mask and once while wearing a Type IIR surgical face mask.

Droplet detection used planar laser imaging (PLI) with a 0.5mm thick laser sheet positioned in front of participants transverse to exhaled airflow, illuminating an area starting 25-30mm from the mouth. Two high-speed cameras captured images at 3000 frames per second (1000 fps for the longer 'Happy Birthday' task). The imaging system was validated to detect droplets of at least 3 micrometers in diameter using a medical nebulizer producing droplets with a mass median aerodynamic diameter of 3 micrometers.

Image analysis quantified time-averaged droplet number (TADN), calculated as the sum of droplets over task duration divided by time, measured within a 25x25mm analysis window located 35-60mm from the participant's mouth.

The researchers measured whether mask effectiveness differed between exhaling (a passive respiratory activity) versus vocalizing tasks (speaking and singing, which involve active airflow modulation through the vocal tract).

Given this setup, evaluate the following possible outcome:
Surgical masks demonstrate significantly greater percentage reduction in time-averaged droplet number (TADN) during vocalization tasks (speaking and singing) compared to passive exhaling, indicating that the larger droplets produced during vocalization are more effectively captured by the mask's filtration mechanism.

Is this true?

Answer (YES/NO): NO